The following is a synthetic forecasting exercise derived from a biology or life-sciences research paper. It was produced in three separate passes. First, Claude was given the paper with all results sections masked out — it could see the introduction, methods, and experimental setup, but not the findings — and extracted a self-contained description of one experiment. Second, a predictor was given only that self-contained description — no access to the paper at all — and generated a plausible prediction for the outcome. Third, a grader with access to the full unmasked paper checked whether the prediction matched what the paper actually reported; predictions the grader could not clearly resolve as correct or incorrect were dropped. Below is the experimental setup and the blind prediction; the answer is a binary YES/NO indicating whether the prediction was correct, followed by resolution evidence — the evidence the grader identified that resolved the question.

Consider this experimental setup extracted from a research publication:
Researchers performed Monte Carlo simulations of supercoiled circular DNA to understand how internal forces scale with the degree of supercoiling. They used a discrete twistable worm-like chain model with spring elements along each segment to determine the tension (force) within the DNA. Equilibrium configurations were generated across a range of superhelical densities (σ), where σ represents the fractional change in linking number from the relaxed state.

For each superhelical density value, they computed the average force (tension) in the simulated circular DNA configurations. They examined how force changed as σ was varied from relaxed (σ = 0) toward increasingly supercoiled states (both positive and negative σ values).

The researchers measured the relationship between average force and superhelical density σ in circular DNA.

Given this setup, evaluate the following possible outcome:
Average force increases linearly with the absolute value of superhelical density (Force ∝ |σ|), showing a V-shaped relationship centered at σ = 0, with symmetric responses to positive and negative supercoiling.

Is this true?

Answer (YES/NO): NO